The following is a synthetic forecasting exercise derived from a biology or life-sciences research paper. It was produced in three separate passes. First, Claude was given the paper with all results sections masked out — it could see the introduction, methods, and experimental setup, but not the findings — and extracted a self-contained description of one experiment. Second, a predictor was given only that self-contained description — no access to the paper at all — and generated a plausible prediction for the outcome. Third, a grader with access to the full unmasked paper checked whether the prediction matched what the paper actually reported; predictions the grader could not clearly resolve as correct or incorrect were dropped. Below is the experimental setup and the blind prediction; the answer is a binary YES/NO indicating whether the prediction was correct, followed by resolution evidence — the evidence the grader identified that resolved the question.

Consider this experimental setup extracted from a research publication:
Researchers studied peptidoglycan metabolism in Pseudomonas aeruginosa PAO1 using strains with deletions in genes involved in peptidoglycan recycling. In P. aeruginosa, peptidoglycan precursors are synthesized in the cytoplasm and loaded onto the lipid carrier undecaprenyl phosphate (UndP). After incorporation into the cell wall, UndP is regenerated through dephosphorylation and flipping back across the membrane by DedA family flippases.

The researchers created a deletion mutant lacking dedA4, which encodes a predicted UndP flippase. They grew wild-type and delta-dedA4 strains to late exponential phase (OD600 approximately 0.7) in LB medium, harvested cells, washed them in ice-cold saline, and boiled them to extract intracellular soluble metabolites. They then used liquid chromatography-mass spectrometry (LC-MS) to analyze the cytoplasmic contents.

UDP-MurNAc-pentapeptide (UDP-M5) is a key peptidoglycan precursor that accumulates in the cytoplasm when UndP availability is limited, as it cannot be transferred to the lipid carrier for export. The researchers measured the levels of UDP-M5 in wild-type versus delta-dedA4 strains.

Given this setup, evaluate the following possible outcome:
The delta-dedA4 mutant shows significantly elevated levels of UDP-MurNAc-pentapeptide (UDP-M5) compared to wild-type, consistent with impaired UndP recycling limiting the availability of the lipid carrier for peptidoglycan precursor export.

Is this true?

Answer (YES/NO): YES